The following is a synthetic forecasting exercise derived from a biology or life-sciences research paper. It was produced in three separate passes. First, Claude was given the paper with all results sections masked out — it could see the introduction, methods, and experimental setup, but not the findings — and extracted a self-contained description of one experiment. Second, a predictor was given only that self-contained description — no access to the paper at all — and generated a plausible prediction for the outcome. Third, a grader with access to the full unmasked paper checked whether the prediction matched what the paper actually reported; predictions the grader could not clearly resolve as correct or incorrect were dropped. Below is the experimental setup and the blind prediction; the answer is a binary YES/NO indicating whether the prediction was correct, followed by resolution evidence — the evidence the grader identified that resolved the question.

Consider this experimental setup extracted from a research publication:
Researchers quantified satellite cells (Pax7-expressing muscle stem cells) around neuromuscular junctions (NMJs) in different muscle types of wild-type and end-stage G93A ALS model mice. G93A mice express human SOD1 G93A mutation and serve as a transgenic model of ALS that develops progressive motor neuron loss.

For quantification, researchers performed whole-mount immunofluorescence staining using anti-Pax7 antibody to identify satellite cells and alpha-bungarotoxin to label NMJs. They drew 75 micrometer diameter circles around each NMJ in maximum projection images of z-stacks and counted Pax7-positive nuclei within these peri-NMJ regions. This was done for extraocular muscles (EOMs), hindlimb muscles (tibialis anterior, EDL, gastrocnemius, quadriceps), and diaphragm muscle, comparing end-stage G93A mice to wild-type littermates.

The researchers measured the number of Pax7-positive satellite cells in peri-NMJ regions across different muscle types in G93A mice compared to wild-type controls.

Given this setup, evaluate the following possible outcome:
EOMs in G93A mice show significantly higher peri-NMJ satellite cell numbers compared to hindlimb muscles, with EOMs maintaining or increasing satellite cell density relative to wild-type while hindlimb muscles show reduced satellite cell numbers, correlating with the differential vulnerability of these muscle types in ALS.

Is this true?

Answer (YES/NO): YES